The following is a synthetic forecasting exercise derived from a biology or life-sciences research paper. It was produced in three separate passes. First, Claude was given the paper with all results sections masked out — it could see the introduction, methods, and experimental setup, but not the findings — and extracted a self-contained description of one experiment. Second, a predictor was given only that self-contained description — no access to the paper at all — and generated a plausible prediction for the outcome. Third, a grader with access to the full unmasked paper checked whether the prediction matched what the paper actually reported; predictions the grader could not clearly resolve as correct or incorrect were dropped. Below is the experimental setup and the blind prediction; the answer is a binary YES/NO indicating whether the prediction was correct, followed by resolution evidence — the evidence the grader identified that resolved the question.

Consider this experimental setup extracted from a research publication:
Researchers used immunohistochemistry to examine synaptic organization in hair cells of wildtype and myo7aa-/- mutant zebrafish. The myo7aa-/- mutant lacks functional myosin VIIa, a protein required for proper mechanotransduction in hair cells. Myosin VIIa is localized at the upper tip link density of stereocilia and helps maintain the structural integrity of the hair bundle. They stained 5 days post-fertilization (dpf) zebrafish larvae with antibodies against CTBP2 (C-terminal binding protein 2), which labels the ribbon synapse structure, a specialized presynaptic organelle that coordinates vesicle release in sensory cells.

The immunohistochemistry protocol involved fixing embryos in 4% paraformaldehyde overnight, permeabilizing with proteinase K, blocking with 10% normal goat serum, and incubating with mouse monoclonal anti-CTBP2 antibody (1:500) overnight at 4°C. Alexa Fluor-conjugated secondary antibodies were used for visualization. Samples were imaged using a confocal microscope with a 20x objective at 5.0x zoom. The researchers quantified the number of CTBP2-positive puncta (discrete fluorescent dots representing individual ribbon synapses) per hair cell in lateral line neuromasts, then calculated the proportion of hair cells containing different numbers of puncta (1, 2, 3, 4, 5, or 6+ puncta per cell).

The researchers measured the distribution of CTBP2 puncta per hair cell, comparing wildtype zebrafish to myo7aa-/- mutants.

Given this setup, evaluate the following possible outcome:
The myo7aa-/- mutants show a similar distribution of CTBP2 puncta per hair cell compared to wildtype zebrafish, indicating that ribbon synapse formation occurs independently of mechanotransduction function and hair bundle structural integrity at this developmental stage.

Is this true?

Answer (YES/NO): NO